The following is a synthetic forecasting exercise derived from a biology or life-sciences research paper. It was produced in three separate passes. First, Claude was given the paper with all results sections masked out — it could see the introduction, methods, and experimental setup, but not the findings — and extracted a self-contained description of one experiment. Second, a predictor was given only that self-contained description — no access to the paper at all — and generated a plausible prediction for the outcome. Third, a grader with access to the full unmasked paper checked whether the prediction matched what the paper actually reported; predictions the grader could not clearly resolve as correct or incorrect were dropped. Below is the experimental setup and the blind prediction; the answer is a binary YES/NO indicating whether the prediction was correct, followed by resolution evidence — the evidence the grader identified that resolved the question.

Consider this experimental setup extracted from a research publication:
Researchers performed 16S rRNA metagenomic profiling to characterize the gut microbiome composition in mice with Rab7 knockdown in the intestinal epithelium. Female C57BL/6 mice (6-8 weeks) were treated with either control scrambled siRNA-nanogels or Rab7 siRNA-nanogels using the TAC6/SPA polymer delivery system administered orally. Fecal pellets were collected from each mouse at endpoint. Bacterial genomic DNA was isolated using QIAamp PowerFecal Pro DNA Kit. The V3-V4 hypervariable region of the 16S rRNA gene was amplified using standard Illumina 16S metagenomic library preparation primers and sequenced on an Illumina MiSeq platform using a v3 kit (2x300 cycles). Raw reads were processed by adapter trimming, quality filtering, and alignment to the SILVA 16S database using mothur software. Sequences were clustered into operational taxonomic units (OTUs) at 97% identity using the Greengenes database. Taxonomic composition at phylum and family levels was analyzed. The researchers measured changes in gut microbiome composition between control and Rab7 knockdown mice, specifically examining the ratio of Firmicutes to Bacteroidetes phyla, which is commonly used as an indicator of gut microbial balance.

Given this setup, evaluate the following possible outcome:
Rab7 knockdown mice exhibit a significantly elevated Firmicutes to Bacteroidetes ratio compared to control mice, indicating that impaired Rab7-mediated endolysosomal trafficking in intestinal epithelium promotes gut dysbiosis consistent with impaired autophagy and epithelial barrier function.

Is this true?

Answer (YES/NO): NO